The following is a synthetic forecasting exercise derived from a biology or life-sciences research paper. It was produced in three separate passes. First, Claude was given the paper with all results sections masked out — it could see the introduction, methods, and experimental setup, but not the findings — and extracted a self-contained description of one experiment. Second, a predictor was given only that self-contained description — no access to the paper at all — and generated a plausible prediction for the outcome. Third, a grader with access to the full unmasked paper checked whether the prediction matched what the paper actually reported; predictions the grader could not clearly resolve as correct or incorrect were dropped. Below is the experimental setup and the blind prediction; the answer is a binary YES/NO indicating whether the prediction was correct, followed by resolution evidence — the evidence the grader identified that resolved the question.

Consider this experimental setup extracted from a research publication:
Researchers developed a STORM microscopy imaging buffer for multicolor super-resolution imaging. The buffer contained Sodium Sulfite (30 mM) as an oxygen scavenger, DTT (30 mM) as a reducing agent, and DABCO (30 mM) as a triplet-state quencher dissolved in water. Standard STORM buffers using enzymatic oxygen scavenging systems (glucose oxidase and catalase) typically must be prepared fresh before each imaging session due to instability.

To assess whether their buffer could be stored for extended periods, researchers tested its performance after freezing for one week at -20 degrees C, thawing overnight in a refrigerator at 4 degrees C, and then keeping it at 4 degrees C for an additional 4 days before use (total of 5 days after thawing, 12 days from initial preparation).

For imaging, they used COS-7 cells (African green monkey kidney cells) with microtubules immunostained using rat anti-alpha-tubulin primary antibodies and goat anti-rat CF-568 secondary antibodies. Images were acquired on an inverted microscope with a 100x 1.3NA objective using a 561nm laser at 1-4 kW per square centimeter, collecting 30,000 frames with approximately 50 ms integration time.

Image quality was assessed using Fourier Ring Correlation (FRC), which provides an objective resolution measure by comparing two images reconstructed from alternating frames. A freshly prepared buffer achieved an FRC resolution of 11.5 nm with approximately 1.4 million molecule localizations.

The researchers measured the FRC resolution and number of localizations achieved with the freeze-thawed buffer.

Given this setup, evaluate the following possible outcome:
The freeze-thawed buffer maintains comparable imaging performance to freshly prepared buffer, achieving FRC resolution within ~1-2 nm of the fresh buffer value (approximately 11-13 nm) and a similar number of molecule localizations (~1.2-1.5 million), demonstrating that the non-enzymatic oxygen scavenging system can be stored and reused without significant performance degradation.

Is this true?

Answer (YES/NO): NO